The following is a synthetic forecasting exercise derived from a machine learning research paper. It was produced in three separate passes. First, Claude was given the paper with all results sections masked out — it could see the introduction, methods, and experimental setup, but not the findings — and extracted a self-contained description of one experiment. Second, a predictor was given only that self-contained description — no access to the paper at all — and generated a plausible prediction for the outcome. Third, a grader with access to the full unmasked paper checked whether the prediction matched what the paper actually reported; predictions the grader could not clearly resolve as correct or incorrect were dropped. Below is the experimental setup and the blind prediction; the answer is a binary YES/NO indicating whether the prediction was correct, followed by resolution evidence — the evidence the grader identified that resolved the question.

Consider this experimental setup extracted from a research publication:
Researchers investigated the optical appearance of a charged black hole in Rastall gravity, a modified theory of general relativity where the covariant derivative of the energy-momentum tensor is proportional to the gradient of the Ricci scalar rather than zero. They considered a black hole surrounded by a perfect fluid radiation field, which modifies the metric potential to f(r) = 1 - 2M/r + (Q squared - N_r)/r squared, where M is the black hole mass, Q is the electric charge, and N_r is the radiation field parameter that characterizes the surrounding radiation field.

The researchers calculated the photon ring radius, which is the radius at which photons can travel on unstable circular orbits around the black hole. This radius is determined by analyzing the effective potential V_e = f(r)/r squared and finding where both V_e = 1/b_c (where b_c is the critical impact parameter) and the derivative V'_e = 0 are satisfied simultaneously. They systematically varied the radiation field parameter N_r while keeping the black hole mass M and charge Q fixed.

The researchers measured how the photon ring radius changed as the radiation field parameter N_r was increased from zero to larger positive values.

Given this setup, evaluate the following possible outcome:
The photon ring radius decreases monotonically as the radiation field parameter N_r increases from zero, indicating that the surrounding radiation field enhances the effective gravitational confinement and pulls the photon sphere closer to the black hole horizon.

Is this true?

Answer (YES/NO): NO